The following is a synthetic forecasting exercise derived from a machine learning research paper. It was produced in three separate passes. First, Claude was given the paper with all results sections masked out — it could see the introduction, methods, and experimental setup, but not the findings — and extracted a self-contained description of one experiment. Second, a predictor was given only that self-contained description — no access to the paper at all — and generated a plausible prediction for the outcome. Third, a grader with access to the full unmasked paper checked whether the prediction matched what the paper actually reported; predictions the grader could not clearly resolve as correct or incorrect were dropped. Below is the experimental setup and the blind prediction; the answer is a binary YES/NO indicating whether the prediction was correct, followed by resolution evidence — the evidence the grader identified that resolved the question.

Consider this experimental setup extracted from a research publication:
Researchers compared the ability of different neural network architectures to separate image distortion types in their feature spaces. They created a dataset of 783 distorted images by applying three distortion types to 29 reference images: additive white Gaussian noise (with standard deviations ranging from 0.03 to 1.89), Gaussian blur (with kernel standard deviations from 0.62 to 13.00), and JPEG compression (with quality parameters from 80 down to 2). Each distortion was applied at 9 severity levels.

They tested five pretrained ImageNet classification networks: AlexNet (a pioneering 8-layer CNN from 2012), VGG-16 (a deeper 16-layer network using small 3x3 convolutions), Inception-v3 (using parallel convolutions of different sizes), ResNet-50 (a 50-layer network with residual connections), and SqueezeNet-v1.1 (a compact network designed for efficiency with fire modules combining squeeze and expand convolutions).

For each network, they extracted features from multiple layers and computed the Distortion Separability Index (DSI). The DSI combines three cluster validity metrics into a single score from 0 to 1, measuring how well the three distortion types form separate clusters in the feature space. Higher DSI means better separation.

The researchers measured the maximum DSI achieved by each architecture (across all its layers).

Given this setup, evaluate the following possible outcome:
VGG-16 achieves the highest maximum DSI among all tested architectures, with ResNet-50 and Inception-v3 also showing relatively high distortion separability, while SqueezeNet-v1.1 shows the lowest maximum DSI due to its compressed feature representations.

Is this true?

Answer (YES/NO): NO